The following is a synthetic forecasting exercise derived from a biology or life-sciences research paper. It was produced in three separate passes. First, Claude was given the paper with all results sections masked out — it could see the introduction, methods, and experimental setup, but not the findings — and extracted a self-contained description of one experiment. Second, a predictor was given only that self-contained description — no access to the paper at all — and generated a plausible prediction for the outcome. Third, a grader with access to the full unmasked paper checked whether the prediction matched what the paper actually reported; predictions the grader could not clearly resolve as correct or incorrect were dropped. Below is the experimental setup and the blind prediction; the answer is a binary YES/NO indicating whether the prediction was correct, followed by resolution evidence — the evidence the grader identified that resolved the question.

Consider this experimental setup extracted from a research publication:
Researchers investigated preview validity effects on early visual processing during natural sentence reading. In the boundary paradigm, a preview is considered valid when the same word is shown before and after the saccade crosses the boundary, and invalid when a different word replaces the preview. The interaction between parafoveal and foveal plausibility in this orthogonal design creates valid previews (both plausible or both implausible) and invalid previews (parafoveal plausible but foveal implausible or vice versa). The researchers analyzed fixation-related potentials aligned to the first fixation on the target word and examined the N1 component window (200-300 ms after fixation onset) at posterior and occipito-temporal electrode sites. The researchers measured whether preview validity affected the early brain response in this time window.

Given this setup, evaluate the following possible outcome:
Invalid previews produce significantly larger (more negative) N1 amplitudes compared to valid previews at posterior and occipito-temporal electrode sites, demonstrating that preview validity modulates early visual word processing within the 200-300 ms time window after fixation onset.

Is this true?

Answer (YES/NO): YES